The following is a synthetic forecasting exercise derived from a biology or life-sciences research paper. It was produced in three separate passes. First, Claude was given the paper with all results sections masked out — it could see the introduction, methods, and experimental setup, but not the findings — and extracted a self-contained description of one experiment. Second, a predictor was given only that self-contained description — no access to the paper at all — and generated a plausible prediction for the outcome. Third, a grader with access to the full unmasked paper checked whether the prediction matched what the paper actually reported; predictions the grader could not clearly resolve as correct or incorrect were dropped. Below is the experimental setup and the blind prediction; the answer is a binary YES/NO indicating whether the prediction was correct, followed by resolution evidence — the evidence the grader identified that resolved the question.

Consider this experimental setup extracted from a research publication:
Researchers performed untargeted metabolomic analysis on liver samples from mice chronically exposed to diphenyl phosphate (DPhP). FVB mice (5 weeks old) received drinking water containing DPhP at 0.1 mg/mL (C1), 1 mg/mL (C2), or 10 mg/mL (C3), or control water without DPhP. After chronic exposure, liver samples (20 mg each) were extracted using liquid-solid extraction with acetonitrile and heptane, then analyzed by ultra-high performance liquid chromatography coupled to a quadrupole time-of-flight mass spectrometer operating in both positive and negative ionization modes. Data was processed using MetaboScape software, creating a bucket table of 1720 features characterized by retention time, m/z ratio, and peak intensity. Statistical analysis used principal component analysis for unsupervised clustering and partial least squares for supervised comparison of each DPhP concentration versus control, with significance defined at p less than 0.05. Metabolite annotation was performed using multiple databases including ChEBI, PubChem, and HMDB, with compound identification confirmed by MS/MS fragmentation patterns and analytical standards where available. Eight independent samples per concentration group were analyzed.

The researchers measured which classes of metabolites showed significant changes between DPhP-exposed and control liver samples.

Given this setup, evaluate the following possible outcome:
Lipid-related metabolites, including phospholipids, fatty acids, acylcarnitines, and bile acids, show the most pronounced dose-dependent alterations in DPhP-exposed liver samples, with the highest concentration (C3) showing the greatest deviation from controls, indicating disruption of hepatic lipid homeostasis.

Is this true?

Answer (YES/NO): NO